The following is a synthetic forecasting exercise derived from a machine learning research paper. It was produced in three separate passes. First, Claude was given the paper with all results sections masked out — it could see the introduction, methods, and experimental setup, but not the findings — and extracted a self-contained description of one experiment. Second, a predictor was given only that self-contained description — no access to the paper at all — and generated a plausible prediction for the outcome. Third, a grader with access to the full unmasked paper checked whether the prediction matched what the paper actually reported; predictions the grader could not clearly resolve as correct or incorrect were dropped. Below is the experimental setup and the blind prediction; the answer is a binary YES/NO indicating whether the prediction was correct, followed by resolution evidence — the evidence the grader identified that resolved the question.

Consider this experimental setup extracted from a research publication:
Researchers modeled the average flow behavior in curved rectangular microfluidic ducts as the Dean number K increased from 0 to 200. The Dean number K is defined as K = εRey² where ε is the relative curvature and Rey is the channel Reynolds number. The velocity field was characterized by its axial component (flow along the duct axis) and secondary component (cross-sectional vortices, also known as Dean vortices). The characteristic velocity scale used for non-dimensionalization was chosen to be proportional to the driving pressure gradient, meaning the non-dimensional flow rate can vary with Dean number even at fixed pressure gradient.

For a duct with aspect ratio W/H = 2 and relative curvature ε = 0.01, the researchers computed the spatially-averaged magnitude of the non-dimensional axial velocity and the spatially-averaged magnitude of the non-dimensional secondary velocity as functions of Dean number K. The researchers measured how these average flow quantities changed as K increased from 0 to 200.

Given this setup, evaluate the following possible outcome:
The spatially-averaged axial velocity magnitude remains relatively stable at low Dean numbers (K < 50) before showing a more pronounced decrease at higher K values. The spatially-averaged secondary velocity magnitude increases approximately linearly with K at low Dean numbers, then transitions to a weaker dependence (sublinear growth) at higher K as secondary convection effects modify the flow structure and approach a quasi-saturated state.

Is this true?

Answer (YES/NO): NO